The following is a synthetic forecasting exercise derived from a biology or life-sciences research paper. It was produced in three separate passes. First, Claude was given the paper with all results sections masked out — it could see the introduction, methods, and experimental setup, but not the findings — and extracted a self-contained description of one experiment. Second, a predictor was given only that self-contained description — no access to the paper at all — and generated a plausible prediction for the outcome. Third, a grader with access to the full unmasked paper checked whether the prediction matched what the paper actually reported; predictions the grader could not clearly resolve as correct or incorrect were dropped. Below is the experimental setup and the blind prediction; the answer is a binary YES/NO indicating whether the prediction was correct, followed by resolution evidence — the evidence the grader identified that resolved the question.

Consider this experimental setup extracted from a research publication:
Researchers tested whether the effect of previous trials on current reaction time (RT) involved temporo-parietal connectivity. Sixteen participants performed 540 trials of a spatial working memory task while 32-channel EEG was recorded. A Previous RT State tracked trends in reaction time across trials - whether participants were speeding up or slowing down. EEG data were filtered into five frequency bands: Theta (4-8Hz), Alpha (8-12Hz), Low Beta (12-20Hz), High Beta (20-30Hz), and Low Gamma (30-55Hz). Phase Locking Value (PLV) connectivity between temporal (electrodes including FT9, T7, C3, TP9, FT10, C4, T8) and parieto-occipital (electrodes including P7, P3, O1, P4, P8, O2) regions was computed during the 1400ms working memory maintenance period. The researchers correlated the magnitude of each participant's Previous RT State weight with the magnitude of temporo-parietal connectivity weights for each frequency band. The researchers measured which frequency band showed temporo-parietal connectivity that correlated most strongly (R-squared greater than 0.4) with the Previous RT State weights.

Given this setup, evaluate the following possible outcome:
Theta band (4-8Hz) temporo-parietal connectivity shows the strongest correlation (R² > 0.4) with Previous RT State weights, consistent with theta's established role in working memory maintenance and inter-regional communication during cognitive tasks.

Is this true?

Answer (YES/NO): NO